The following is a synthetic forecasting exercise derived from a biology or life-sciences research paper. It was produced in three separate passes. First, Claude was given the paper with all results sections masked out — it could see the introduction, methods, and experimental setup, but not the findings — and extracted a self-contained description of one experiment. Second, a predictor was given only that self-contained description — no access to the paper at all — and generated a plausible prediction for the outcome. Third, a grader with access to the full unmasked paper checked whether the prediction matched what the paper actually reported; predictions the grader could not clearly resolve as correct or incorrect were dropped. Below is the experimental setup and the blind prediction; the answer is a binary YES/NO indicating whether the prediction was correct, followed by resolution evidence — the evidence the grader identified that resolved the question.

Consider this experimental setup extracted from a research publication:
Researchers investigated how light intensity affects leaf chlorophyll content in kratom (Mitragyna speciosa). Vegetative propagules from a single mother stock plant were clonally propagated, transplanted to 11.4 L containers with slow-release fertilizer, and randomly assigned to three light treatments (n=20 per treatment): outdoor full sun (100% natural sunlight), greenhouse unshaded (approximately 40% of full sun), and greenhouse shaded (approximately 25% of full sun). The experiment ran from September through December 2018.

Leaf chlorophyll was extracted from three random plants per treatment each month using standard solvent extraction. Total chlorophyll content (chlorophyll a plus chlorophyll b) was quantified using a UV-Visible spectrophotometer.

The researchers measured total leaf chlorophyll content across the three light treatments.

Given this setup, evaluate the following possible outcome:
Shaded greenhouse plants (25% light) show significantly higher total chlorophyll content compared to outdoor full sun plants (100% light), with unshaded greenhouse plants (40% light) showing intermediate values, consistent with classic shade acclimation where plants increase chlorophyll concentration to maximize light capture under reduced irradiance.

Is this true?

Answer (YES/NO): NO